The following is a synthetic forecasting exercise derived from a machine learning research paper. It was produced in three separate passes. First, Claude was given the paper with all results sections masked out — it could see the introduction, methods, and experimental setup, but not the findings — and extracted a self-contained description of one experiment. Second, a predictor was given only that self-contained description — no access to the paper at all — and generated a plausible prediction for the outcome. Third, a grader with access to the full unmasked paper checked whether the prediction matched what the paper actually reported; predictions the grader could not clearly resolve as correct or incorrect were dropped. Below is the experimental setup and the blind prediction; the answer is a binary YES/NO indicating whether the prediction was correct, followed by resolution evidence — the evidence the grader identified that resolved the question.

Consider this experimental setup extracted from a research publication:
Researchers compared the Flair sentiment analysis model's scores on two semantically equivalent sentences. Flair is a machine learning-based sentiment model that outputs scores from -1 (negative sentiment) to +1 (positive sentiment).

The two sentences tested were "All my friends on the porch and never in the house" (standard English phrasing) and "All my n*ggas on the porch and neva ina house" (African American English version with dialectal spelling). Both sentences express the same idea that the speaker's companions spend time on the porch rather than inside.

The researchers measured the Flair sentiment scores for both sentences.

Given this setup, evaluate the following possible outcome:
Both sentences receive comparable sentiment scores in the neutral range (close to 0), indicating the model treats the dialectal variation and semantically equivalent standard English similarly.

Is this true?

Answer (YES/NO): NO